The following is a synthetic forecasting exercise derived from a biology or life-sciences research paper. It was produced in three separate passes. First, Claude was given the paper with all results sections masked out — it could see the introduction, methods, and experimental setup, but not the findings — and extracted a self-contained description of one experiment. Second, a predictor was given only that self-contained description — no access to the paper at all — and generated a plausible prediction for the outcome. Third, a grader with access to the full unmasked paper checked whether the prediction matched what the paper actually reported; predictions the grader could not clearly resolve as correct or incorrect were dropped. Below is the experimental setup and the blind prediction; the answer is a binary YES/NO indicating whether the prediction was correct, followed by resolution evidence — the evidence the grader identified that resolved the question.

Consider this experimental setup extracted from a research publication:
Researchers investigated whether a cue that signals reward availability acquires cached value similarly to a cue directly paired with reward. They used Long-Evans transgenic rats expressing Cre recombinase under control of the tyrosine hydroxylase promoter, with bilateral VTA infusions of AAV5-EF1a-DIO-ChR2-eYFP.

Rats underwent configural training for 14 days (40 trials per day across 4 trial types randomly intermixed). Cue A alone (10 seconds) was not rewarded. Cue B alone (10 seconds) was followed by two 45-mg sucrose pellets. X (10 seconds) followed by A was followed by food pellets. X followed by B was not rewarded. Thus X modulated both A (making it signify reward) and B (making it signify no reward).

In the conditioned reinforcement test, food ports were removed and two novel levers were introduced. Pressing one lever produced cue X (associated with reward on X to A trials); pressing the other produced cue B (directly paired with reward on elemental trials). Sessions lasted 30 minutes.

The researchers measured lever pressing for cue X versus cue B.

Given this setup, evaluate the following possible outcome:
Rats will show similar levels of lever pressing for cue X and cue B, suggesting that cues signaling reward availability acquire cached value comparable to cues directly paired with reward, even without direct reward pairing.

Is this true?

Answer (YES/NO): NO